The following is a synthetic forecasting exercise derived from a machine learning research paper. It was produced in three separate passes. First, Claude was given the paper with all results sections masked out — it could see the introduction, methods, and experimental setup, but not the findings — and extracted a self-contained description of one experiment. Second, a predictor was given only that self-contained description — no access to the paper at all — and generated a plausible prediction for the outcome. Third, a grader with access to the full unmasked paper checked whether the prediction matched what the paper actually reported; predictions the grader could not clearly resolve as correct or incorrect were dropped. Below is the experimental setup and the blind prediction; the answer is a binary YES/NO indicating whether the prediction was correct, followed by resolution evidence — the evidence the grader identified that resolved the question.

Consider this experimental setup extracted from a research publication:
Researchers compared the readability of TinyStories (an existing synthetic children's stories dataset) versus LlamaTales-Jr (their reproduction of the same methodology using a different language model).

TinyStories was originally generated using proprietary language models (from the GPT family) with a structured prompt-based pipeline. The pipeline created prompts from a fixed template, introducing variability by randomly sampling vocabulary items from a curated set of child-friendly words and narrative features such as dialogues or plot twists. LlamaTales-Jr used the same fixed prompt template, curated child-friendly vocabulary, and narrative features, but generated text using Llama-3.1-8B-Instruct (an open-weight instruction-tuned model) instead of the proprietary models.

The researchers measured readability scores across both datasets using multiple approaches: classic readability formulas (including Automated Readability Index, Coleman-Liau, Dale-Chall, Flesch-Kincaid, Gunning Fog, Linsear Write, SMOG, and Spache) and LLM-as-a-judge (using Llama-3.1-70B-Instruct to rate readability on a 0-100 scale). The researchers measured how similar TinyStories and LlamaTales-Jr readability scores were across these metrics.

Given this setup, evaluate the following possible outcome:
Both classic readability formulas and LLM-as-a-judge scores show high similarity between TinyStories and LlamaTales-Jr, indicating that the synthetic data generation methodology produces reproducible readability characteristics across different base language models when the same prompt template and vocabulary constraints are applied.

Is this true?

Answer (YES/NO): YES